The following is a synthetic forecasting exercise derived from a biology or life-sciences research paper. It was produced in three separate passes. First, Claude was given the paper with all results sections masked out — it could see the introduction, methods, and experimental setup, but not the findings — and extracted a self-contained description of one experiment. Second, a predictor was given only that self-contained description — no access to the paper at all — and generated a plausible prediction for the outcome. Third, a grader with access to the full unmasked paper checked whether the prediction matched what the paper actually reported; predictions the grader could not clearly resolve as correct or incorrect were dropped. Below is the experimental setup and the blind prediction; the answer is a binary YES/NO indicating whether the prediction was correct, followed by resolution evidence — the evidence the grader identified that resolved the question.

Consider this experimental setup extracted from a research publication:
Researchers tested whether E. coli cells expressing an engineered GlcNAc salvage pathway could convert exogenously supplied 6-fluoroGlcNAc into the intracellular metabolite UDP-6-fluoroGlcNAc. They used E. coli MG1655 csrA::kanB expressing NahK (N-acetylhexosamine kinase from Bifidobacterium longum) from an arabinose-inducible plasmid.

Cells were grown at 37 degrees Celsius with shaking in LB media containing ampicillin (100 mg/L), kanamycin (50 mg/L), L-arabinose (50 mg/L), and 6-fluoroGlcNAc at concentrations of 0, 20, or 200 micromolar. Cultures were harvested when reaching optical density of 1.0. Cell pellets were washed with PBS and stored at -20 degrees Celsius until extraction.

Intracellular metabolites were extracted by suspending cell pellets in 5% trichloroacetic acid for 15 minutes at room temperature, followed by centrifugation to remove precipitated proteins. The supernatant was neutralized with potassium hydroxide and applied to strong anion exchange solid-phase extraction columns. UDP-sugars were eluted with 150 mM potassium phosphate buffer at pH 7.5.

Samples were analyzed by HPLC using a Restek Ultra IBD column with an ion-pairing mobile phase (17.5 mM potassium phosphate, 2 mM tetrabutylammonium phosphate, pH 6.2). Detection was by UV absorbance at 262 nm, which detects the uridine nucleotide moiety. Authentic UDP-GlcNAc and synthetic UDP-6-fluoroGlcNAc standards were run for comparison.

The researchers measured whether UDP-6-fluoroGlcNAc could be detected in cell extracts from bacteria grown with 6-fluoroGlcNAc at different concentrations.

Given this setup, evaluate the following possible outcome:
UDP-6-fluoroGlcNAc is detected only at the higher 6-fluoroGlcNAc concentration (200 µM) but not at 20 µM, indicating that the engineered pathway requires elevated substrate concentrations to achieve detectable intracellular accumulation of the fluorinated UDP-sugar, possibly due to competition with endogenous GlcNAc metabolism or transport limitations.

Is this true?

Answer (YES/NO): NO